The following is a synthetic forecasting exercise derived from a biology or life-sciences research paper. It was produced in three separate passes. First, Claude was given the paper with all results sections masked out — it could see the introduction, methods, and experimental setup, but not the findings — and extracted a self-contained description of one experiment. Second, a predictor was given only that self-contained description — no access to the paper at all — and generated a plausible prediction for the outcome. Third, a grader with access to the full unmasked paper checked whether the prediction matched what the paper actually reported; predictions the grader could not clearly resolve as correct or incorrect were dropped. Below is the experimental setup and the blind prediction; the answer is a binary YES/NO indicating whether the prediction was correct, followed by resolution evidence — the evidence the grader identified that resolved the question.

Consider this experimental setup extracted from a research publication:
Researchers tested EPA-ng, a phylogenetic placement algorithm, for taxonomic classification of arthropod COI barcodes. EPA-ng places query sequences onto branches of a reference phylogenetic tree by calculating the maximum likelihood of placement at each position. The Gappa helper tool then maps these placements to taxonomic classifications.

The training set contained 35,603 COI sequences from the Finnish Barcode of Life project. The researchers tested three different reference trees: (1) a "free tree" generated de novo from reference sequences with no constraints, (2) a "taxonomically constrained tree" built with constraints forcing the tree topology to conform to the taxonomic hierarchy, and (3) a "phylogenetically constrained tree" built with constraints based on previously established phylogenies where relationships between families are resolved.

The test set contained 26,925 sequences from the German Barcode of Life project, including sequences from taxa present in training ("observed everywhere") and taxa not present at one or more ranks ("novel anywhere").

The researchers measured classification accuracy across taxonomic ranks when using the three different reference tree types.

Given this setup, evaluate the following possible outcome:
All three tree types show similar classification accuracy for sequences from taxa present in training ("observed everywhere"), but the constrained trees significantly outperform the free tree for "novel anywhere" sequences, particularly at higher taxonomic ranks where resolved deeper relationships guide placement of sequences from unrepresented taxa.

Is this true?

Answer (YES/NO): NO